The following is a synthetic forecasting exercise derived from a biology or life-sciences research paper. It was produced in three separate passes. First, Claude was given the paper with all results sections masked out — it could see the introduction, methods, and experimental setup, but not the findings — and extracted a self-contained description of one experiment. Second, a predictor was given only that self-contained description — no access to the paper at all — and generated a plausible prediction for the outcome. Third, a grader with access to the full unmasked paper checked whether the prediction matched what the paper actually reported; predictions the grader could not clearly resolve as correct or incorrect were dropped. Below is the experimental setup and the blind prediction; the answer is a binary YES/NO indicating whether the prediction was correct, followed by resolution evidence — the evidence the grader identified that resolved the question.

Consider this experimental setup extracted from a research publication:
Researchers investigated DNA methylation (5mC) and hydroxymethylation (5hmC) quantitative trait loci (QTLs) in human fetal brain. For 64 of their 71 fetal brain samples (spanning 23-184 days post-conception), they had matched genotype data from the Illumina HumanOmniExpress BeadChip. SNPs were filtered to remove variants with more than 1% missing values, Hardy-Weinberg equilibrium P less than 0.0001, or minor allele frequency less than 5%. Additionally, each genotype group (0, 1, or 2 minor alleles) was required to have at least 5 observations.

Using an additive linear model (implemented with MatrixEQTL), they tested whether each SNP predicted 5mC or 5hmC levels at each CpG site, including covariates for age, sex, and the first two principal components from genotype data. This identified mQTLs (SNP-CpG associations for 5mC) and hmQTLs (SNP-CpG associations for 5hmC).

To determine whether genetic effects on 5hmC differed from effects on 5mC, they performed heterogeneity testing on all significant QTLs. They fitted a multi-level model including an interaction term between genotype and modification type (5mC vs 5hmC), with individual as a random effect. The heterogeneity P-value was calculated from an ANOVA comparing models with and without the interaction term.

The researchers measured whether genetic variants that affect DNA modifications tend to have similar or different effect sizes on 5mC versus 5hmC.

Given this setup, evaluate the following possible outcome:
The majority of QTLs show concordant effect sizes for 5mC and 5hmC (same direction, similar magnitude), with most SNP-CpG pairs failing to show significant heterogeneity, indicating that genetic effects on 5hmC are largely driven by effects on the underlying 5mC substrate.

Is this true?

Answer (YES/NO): NO